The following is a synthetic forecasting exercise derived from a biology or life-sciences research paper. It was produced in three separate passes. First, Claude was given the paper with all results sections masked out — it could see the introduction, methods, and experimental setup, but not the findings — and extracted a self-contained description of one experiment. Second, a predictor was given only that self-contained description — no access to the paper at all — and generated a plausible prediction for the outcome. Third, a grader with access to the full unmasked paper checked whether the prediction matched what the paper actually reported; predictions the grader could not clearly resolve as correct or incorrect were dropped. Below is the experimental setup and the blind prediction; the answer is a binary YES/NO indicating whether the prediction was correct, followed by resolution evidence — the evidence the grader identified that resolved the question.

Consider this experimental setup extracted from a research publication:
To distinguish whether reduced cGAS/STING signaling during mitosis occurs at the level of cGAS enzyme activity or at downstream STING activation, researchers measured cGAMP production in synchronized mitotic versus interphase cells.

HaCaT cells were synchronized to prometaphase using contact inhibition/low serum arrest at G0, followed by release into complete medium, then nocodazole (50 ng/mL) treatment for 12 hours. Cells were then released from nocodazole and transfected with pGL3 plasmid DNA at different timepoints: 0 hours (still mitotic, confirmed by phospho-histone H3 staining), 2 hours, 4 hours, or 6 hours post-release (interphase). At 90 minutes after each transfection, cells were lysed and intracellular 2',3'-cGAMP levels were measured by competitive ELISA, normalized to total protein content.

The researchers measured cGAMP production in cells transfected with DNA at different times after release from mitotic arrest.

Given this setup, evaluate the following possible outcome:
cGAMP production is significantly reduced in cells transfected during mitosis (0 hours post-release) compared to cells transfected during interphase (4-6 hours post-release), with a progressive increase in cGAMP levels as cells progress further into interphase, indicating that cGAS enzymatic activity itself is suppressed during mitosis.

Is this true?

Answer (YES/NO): NO